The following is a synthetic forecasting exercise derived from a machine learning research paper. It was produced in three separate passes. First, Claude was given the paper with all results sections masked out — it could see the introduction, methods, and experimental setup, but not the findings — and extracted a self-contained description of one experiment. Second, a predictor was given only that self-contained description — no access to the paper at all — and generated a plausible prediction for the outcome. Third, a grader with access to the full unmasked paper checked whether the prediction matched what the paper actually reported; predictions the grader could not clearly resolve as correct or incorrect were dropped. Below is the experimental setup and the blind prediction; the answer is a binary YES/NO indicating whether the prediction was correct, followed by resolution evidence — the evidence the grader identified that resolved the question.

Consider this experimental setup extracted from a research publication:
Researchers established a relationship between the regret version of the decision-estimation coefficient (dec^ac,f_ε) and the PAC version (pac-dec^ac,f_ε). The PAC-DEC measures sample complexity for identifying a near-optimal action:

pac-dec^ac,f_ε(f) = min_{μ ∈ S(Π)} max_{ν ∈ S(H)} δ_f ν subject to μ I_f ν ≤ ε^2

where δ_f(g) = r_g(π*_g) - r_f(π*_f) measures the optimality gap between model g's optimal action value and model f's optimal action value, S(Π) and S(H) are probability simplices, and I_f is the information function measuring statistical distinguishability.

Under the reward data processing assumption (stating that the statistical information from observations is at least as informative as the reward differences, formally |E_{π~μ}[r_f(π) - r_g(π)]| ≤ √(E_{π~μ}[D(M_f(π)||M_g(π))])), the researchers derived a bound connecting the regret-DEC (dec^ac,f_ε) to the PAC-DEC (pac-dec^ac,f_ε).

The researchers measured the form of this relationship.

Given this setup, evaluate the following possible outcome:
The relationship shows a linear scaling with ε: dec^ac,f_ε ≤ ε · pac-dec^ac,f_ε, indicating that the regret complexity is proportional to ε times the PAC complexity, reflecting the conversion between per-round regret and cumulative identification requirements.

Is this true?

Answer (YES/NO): NO